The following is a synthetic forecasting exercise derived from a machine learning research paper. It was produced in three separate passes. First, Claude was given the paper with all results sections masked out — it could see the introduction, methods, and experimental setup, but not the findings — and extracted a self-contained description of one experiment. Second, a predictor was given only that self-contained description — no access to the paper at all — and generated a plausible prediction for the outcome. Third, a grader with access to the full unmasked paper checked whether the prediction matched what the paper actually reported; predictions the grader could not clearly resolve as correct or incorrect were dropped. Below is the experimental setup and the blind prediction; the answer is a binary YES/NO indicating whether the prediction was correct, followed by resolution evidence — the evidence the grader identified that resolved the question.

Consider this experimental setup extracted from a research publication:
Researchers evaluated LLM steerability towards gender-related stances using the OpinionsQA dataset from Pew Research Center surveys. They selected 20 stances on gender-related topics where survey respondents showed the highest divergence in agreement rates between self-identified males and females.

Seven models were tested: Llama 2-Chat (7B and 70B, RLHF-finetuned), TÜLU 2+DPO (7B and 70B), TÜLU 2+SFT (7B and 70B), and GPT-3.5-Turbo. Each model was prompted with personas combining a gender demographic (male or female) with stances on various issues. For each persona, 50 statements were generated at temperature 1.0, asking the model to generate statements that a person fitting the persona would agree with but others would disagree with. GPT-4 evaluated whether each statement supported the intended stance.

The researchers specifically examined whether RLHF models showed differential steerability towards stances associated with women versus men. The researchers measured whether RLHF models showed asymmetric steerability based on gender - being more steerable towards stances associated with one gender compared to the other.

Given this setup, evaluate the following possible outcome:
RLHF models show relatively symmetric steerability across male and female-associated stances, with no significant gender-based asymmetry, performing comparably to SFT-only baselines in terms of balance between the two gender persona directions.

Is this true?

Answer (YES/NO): NO